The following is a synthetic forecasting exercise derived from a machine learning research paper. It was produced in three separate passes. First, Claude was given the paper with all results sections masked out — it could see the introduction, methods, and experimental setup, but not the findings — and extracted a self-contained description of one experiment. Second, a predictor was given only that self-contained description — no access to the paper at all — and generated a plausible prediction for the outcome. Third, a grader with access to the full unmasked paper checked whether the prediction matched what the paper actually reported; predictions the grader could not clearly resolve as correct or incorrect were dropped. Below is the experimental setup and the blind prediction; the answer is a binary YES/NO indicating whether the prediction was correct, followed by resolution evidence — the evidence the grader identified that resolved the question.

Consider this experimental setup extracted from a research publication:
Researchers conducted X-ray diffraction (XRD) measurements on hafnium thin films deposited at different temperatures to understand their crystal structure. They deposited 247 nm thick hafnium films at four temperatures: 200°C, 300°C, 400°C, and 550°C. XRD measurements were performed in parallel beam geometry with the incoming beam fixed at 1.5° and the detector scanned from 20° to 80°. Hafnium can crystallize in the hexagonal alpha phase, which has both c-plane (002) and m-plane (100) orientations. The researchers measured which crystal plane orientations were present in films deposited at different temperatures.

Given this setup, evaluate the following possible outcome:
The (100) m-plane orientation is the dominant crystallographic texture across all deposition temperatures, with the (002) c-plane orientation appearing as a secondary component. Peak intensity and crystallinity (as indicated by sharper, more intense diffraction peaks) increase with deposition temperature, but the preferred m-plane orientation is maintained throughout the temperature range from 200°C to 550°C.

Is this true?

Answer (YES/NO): NO